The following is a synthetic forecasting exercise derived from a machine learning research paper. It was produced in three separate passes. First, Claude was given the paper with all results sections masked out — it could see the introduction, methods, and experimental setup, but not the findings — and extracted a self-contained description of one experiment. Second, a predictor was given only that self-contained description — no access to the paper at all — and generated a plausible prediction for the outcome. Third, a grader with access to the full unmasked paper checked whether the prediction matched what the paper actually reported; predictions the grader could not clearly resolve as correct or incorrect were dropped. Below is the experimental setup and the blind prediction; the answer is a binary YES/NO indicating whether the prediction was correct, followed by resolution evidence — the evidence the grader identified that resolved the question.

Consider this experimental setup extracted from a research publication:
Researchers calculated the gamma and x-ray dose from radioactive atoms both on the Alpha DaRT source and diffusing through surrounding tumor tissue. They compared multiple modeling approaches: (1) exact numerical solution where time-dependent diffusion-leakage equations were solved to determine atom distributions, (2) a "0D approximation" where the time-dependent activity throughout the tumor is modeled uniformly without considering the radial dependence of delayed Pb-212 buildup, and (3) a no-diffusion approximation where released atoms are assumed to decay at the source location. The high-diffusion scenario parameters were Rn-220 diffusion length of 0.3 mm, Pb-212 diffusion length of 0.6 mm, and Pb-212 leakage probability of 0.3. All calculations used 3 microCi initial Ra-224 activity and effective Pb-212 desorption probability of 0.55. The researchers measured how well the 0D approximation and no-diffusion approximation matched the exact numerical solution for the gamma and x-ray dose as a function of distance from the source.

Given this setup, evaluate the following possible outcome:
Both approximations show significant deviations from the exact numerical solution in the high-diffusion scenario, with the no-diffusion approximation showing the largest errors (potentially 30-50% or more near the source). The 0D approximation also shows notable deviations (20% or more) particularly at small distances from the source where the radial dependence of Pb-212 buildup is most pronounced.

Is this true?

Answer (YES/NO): NO